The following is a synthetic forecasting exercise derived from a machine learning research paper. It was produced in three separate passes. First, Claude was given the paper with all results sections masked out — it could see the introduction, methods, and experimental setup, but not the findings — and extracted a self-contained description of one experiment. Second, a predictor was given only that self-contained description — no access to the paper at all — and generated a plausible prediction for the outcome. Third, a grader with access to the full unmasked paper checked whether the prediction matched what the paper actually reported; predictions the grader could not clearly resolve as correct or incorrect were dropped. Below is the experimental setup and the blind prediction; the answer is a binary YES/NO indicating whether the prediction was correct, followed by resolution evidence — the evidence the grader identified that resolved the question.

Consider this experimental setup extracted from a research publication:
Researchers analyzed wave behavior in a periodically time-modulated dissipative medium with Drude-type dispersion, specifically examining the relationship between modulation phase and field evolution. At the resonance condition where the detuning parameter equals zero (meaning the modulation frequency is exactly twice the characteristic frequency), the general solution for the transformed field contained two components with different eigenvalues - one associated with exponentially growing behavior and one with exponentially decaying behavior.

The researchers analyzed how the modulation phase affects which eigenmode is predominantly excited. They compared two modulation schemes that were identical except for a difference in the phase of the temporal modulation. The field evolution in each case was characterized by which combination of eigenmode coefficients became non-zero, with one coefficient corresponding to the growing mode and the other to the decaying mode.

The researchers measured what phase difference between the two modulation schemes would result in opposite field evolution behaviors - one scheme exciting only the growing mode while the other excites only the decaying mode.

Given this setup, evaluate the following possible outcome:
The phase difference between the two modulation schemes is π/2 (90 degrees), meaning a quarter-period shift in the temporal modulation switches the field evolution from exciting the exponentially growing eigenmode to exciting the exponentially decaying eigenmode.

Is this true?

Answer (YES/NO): NO